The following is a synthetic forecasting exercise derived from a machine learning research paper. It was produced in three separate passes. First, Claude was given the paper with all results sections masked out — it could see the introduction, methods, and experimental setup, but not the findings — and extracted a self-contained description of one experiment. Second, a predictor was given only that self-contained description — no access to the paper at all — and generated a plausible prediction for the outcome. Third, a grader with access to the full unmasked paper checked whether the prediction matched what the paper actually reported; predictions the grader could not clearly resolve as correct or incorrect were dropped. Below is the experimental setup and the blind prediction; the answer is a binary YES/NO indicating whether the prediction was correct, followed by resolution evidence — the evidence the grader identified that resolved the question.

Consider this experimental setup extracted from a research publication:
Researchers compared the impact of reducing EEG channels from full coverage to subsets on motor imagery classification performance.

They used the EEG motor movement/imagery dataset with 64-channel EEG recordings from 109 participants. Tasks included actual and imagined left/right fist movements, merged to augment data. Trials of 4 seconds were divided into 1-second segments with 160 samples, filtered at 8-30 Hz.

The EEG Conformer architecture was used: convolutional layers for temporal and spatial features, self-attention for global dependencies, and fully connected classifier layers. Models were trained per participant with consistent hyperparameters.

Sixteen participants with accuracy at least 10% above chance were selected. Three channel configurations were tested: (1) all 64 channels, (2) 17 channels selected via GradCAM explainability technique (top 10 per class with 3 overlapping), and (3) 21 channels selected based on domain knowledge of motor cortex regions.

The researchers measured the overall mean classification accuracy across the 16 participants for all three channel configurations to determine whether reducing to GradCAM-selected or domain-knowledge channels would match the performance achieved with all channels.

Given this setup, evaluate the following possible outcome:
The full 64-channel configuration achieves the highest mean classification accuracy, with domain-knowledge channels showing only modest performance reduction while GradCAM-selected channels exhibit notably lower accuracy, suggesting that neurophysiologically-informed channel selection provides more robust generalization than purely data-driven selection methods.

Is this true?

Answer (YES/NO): YES